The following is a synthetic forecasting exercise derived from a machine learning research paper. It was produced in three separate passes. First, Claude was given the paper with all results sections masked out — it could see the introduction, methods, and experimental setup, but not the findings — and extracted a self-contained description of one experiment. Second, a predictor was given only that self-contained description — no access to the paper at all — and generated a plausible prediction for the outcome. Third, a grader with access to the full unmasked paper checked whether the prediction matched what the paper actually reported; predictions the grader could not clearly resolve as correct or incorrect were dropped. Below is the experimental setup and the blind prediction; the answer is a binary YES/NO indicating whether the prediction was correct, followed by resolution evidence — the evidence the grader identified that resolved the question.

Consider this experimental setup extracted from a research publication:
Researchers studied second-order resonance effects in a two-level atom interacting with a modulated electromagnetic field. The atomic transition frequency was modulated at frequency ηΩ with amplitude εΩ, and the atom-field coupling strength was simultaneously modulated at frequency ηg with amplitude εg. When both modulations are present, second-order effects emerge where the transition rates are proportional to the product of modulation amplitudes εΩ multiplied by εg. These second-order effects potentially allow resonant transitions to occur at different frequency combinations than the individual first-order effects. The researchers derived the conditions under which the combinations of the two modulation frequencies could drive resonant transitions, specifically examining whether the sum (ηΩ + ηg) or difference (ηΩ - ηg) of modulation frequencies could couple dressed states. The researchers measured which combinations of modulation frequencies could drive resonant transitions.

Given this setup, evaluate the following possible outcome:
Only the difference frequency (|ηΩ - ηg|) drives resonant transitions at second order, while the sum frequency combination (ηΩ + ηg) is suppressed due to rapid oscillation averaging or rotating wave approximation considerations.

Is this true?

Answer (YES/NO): NO